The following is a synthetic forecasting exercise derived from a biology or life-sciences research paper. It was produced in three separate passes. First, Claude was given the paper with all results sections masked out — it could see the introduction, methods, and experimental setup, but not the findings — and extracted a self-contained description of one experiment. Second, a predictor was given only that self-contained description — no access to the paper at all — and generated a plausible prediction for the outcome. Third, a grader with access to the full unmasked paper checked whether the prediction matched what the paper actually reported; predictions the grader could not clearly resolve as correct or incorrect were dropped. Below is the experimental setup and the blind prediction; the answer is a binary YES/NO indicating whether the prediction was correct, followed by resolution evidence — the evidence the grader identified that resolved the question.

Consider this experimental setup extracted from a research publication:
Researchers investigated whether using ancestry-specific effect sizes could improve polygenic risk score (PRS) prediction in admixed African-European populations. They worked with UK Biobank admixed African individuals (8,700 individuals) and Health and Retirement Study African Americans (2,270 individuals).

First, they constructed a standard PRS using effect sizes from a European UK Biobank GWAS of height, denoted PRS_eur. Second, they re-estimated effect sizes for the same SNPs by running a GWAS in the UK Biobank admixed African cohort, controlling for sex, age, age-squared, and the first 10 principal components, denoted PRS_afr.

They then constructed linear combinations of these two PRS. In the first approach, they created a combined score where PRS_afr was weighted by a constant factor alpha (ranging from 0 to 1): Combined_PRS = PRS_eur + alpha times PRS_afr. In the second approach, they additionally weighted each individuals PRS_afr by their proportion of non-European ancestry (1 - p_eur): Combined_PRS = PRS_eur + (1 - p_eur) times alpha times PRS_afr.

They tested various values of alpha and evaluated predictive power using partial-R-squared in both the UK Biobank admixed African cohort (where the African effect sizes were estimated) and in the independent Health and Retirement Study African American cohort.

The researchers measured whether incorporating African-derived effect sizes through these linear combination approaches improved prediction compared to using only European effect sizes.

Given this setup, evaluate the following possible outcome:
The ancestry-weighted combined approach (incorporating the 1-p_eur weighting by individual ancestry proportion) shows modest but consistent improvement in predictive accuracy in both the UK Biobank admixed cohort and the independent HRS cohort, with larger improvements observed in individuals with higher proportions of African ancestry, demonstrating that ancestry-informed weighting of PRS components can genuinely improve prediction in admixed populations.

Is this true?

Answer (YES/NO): NO